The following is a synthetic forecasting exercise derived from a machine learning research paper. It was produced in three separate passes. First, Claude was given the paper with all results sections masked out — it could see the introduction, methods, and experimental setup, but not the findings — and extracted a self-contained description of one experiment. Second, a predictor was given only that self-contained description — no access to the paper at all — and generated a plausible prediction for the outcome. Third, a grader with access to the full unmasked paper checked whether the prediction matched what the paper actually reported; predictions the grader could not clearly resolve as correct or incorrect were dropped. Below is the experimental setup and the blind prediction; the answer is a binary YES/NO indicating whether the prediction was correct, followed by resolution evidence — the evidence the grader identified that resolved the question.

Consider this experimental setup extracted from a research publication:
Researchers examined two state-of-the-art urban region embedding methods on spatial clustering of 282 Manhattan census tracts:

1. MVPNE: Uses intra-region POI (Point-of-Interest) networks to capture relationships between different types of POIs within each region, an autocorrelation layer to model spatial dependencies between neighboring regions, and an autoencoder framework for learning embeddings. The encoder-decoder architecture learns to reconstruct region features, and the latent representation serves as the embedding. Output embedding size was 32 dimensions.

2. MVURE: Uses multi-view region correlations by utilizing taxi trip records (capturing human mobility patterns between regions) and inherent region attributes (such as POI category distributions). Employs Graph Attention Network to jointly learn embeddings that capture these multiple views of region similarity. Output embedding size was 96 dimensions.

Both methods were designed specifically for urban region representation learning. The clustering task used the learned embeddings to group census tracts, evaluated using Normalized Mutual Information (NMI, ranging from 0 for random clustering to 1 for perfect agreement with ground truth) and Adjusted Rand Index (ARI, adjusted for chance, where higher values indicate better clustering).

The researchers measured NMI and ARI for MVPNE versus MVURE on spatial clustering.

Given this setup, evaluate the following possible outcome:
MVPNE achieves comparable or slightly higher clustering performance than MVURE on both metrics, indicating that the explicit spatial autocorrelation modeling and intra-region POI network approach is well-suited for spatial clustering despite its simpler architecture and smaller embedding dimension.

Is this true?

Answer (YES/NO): NO